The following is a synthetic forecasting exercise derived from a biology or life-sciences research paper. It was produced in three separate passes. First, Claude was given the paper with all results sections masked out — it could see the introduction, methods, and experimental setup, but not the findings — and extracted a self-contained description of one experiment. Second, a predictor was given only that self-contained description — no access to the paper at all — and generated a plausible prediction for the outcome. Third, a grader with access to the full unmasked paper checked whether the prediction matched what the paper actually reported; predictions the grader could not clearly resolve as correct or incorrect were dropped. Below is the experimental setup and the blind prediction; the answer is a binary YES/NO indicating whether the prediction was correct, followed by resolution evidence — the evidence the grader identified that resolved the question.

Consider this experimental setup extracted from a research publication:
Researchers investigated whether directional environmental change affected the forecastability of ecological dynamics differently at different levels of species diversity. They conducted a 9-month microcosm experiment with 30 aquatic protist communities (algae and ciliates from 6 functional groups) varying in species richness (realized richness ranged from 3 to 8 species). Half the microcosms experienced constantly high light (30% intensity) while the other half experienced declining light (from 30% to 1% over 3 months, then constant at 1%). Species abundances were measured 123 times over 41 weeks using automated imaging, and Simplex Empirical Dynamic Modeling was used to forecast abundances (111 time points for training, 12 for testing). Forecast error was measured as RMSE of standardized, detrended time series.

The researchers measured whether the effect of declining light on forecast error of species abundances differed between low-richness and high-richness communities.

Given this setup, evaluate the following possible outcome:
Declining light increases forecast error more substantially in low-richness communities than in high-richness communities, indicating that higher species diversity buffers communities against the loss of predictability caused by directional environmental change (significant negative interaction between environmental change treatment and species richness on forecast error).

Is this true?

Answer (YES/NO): NO